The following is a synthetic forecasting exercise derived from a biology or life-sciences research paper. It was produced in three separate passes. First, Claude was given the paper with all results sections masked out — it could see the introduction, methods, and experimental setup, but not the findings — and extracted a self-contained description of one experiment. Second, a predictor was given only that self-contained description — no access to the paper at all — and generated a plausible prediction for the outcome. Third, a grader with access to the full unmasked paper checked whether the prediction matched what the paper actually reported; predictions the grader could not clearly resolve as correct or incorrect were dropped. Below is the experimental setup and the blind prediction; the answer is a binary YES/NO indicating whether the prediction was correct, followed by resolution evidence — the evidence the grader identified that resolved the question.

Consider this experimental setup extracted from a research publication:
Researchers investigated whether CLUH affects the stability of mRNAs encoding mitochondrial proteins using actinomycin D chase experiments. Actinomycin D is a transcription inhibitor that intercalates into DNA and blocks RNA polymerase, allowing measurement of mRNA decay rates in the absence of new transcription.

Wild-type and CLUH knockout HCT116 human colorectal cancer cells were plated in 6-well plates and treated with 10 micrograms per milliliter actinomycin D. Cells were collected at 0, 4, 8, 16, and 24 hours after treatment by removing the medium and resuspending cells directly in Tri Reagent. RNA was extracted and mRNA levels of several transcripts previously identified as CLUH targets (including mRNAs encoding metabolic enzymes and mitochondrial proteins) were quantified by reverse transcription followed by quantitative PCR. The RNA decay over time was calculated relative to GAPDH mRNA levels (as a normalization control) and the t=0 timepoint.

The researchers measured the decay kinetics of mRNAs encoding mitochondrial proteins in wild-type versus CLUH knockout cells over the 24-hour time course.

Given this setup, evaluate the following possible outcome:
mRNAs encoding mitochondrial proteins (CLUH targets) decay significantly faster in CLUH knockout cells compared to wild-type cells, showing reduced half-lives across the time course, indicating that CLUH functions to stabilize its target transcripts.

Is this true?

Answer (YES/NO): NO